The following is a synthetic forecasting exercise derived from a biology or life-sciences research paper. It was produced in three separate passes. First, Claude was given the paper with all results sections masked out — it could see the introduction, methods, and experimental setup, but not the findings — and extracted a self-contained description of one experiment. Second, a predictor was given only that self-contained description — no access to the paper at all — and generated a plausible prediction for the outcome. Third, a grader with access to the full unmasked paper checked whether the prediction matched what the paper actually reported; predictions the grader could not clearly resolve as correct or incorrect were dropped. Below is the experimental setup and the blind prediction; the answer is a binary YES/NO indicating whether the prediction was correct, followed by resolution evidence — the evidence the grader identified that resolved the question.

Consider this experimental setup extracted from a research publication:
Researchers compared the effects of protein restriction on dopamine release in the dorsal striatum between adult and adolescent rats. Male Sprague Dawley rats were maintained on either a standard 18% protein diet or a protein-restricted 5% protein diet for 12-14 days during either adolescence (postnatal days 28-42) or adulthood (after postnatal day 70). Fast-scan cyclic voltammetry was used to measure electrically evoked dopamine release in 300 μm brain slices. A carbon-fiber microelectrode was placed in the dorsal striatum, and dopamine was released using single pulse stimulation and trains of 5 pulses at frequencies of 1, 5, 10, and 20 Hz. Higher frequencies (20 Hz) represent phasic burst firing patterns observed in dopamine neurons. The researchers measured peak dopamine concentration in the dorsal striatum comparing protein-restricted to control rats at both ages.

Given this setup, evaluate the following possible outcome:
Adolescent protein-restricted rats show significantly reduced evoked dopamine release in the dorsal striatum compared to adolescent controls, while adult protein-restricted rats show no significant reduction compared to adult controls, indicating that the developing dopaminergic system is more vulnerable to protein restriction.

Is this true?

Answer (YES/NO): NO